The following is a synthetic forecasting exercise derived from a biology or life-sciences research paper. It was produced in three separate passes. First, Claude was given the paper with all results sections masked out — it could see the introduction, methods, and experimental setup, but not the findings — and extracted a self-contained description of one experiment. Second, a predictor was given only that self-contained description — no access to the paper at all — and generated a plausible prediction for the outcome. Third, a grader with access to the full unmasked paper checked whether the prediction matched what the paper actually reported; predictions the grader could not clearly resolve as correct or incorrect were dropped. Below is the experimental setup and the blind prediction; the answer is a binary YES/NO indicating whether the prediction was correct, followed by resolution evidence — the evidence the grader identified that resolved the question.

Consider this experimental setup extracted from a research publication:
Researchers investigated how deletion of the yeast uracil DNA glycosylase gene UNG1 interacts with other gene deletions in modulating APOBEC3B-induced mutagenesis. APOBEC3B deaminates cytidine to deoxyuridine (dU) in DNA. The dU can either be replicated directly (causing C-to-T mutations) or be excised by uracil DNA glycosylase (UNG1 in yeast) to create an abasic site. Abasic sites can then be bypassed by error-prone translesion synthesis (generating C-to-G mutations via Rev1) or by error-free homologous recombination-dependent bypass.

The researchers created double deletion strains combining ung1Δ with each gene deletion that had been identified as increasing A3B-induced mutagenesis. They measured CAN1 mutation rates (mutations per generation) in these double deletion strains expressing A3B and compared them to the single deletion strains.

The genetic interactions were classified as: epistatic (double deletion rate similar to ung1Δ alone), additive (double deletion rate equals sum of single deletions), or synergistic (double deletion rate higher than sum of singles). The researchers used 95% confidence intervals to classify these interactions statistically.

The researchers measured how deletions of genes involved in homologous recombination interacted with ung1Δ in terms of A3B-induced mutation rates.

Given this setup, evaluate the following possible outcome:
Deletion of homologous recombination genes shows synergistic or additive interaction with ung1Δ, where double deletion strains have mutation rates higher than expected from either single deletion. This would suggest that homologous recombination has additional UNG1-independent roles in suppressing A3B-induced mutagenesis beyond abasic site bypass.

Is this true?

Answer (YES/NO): NO